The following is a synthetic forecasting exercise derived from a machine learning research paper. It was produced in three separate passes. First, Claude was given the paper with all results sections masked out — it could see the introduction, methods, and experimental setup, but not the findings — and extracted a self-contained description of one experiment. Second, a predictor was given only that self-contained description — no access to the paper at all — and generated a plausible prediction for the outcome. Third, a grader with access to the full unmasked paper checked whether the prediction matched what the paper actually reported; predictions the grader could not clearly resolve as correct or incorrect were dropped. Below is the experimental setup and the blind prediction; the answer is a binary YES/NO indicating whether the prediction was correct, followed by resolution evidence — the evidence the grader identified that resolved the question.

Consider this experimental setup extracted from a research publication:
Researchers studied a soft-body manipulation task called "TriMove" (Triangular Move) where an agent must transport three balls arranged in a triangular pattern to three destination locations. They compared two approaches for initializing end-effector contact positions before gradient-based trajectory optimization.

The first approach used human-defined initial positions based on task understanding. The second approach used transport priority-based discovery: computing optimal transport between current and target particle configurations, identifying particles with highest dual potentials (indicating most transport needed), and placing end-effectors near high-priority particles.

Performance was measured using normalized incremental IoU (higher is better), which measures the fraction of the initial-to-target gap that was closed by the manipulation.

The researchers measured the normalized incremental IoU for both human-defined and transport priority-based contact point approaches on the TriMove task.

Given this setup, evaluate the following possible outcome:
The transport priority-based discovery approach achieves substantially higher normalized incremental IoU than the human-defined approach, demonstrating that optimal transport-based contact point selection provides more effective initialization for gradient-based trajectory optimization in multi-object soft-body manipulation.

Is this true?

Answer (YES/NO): YES